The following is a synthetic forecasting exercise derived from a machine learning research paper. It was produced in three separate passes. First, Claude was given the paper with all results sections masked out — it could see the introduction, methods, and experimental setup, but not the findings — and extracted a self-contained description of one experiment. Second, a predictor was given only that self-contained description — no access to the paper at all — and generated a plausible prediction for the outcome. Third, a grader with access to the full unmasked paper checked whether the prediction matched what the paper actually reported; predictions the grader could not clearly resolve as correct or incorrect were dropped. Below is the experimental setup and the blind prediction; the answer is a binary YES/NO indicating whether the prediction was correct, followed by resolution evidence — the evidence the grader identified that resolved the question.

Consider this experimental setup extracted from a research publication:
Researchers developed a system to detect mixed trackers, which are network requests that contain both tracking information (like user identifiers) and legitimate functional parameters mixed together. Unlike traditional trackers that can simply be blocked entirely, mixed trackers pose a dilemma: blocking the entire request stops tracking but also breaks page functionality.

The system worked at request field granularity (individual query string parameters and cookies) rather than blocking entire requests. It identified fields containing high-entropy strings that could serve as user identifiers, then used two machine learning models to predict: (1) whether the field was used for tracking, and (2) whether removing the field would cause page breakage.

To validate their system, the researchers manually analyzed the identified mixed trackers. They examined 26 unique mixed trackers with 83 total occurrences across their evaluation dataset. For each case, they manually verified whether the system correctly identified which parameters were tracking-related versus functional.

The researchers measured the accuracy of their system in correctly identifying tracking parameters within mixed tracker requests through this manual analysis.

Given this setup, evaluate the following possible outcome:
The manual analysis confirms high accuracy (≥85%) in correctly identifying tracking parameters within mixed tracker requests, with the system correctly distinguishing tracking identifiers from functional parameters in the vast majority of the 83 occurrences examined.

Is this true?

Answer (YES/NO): NO